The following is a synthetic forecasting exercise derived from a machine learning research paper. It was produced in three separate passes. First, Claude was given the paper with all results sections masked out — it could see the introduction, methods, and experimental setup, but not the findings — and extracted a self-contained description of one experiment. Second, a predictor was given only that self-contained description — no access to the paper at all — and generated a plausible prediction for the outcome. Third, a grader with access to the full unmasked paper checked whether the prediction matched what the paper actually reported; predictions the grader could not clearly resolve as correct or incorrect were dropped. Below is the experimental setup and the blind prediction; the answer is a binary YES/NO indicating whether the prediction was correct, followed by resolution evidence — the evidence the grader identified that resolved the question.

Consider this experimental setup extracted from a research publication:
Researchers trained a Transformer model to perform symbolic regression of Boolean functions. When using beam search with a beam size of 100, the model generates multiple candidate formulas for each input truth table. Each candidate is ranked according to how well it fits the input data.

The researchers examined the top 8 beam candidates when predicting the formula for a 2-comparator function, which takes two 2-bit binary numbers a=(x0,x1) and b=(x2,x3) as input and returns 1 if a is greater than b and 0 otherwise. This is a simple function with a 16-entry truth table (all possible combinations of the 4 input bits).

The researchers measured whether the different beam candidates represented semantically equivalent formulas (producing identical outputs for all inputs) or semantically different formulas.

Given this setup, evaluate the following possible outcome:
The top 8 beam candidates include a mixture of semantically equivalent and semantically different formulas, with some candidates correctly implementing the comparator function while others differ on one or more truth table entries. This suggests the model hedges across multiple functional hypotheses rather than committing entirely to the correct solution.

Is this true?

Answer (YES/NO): NO